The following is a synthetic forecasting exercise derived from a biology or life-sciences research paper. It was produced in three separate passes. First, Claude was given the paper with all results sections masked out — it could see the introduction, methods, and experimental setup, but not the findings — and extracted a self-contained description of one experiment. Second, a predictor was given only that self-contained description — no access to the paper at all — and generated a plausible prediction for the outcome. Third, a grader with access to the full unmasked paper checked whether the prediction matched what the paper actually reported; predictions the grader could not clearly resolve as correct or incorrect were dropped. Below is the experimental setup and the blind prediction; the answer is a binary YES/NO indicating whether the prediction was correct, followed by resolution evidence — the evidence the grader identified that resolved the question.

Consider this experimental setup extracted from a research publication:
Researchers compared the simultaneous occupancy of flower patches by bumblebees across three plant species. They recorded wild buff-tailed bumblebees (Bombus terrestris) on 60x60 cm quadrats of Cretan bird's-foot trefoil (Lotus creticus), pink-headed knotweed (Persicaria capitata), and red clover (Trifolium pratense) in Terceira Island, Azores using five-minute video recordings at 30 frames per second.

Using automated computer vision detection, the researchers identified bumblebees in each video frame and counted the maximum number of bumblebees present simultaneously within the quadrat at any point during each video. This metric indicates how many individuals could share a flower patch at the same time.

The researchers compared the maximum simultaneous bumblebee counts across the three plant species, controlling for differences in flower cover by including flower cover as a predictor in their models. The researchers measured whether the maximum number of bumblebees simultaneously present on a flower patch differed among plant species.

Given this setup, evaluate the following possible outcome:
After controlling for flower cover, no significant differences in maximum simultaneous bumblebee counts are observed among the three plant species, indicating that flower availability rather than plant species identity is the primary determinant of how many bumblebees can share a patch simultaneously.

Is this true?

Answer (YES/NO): NO